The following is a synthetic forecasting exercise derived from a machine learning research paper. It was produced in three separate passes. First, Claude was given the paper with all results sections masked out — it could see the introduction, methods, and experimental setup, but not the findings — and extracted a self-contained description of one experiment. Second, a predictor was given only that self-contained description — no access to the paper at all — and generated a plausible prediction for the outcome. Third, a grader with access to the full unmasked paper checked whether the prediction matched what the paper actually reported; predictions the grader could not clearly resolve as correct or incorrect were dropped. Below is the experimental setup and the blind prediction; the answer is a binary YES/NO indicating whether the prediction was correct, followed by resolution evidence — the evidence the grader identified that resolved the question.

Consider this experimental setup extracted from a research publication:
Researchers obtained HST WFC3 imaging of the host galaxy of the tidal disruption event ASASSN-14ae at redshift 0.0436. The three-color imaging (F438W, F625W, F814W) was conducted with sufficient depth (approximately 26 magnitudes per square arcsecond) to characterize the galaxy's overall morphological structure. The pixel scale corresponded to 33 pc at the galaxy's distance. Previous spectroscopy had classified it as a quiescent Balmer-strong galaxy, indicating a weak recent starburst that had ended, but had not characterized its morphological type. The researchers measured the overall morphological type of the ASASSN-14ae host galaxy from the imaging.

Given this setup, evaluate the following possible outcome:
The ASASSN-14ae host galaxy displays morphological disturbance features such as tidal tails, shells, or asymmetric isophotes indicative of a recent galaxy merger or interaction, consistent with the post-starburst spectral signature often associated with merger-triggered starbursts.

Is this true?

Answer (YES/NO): NO